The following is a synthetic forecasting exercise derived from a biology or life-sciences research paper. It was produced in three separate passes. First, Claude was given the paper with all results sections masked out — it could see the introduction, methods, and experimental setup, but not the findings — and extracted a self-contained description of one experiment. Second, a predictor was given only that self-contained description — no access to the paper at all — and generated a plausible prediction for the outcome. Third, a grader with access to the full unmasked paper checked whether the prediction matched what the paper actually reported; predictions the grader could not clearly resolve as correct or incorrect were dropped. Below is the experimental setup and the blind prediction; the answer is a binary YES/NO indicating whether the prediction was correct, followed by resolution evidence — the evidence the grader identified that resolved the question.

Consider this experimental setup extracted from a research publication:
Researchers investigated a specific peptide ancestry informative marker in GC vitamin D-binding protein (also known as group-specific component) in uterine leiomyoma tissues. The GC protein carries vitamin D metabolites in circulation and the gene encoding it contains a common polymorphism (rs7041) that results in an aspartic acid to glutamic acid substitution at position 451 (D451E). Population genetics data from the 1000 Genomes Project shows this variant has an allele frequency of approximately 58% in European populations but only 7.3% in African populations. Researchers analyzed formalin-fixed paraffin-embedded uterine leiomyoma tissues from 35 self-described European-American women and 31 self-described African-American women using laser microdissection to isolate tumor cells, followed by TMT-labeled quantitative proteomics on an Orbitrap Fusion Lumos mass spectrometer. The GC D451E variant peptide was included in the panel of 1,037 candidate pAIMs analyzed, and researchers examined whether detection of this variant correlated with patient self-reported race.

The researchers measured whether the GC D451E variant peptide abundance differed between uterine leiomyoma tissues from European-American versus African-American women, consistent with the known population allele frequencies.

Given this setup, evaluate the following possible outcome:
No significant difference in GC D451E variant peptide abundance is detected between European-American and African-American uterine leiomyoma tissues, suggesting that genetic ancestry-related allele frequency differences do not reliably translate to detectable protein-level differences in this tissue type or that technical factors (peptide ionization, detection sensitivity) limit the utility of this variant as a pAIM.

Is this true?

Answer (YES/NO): NO